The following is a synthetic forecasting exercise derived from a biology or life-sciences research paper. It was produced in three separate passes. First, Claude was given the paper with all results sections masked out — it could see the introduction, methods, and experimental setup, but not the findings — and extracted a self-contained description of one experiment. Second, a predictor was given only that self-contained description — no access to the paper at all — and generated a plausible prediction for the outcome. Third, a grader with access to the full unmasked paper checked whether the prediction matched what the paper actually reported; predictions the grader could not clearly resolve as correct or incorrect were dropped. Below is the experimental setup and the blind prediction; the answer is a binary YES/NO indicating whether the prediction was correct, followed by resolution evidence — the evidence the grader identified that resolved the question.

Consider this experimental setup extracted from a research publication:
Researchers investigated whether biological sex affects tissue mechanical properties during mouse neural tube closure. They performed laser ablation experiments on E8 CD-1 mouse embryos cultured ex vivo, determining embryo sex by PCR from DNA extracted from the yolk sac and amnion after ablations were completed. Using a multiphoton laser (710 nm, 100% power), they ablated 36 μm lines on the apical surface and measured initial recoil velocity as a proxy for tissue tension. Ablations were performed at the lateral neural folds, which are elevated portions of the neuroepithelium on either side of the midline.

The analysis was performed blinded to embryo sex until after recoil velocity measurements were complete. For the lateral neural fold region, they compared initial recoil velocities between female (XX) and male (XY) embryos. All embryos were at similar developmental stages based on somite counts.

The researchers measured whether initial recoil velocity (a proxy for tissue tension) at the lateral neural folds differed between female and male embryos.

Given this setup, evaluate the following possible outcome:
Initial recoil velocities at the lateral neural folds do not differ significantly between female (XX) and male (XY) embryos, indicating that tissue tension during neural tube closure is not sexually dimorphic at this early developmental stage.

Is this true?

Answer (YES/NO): NO